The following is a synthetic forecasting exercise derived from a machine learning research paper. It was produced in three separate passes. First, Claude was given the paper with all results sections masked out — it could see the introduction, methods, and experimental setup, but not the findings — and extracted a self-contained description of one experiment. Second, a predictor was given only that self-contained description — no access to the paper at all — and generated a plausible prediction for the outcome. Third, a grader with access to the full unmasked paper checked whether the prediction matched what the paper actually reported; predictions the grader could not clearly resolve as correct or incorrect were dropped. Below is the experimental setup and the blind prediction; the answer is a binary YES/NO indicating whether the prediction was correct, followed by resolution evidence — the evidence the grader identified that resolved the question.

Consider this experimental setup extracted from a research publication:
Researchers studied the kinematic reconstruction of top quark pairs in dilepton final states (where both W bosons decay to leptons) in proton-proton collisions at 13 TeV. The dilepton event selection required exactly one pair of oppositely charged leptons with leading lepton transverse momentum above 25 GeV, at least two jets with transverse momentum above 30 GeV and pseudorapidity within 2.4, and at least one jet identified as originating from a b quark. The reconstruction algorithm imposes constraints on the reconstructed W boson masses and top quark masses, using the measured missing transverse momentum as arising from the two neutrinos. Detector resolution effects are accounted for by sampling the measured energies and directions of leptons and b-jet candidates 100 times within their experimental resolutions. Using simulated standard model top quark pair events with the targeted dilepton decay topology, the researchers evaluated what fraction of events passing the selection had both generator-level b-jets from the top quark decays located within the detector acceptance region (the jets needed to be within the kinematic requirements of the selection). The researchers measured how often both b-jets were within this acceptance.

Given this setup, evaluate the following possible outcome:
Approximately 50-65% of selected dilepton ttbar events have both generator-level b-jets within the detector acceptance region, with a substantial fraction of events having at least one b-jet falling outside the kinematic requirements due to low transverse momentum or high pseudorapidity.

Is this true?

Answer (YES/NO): NO